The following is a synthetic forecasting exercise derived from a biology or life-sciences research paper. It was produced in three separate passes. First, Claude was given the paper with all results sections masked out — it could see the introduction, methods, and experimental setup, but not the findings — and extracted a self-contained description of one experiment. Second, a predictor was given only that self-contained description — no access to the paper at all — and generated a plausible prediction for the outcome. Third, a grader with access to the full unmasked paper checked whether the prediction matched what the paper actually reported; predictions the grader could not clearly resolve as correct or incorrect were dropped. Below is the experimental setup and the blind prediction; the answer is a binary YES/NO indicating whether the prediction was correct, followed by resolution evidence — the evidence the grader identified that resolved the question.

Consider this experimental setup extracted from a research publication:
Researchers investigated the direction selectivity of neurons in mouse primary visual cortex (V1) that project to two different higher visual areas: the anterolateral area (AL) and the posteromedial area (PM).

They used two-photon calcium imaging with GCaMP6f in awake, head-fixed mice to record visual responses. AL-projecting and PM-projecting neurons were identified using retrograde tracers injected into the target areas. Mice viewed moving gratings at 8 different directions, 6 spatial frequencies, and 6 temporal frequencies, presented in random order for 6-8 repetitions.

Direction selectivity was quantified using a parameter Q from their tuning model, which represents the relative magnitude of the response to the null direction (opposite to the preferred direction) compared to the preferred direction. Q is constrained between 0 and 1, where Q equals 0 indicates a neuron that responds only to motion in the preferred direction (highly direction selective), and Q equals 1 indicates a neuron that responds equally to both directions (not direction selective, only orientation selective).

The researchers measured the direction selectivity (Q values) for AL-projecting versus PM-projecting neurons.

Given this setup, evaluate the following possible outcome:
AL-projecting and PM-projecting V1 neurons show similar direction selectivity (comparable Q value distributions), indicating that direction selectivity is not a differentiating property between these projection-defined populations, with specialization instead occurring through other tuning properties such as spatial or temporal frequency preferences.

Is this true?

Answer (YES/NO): NO